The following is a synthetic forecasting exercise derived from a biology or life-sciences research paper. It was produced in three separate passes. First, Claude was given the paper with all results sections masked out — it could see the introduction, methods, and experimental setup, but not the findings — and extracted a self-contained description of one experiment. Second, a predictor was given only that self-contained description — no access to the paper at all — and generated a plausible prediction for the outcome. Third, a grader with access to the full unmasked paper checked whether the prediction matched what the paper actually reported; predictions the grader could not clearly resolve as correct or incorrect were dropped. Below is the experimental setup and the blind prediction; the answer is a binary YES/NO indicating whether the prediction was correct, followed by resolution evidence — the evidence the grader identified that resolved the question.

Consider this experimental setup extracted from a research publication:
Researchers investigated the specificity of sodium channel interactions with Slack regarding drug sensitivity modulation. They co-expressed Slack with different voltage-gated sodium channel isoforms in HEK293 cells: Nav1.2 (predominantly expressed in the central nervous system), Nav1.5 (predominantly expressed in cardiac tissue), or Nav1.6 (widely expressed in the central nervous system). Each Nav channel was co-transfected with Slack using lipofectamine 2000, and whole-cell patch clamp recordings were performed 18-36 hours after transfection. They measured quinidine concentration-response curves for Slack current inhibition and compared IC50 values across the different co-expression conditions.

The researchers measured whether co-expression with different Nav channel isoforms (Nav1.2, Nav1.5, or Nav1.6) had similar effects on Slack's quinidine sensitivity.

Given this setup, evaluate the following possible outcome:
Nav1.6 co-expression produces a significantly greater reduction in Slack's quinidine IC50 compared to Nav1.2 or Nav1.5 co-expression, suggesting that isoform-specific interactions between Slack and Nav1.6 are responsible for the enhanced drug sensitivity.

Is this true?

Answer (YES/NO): YES